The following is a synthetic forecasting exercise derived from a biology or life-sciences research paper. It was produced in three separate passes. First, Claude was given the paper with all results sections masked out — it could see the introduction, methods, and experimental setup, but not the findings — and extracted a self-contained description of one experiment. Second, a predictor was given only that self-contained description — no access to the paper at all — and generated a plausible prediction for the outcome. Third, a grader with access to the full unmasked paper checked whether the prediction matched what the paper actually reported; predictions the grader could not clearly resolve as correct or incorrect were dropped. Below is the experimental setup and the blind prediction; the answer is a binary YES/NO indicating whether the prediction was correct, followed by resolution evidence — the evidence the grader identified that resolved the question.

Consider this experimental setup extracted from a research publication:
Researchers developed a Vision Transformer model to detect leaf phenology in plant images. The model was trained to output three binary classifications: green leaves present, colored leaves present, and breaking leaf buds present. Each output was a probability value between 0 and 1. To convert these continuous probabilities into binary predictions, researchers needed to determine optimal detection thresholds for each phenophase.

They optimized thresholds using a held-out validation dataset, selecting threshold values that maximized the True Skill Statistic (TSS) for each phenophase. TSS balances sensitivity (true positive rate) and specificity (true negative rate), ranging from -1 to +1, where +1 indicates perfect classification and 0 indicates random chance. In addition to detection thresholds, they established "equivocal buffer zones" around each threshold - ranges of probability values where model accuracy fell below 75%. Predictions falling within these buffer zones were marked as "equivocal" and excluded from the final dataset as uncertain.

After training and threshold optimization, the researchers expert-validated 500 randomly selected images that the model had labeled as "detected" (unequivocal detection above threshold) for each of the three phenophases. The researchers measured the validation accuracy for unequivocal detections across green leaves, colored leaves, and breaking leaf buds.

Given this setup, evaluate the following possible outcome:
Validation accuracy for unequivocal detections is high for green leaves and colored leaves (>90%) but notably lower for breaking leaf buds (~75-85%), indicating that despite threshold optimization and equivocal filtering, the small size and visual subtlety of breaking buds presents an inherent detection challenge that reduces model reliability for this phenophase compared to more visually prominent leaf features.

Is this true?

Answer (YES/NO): NO